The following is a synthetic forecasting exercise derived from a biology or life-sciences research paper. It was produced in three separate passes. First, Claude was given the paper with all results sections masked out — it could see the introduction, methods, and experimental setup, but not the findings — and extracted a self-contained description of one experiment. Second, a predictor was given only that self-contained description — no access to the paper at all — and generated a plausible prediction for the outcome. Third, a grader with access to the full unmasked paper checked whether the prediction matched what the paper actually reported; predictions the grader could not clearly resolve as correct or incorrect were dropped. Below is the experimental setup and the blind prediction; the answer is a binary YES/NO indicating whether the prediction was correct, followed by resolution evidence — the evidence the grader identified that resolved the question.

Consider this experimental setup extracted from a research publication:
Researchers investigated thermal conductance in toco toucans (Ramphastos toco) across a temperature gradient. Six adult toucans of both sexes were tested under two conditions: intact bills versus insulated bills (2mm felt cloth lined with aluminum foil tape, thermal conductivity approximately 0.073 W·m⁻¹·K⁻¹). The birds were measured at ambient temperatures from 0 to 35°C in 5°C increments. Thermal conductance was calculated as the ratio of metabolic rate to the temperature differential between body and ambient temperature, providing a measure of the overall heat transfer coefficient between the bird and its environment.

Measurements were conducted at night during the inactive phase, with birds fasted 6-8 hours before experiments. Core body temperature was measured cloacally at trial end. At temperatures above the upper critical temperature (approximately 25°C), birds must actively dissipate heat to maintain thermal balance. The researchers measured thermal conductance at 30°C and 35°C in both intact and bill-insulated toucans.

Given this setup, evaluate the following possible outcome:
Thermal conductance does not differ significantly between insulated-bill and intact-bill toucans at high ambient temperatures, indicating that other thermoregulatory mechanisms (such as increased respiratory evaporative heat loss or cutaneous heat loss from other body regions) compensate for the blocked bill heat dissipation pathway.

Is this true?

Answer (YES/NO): NO